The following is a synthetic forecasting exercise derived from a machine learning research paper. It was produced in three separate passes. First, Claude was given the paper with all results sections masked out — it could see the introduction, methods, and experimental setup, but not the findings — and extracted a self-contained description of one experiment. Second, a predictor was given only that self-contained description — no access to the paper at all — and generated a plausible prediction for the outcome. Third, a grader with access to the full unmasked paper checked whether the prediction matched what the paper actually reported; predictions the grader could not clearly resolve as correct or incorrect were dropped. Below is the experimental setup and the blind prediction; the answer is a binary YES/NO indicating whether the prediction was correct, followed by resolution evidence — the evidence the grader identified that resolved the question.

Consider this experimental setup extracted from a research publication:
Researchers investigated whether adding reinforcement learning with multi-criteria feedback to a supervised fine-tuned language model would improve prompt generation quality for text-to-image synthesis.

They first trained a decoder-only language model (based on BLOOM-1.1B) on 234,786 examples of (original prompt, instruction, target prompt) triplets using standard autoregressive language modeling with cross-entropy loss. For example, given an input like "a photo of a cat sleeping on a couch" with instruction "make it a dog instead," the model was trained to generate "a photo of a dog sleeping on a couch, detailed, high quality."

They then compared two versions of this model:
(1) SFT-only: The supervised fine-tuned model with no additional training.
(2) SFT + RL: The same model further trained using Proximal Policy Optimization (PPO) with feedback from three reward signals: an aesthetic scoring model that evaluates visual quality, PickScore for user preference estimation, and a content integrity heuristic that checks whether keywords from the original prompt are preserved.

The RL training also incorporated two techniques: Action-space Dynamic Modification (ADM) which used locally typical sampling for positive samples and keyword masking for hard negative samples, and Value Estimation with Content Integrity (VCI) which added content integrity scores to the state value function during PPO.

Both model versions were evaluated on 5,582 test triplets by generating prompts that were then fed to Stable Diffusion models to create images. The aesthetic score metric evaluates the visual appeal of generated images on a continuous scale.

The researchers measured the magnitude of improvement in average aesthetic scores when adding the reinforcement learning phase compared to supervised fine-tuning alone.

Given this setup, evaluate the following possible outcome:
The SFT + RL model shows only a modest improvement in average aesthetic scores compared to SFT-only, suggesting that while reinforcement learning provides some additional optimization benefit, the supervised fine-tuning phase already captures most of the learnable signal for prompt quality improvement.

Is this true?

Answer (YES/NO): YES